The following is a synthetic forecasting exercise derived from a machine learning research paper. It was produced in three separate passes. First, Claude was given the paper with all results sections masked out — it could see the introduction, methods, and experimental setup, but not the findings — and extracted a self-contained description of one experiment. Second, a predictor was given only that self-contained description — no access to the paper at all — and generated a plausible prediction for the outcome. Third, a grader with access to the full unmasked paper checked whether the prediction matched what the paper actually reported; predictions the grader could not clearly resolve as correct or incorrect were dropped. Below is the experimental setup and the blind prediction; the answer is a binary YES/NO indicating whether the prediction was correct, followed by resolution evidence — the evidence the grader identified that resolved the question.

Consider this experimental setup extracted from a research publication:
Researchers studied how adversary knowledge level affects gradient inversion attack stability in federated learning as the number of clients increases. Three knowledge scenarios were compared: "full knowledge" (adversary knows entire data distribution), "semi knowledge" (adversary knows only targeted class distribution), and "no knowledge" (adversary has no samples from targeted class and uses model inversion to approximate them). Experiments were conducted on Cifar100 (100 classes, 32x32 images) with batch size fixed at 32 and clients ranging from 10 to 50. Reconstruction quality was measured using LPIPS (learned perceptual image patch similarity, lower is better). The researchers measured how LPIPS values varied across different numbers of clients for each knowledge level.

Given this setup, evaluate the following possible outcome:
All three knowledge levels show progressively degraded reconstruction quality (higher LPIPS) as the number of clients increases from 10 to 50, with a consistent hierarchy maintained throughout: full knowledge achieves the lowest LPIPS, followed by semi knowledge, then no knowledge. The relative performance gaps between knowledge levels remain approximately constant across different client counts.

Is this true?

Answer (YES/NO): NO